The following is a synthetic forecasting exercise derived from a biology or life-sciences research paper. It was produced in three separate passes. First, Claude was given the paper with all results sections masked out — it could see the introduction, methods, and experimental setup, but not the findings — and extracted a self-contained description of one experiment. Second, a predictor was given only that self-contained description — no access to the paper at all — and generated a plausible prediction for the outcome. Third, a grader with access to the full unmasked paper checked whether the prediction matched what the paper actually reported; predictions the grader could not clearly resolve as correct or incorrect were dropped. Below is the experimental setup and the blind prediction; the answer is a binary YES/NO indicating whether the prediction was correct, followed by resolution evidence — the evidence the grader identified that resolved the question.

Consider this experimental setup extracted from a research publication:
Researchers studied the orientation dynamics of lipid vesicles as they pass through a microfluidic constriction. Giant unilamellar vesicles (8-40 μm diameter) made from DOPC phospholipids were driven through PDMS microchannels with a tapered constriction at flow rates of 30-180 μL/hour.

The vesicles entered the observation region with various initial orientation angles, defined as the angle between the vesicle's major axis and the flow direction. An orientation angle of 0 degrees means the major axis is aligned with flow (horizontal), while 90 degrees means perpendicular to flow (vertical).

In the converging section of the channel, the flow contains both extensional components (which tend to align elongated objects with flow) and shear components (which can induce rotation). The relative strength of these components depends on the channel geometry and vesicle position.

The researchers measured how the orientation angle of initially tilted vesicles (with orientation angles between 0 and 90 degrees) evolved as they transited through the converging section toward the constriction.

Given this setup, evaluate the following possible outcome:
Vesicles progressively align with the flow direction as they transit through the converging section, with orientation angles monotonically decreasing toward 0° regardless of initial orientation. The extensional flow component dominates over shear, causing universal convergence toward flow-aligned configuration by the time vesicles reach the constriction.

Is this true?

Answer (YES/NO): NO